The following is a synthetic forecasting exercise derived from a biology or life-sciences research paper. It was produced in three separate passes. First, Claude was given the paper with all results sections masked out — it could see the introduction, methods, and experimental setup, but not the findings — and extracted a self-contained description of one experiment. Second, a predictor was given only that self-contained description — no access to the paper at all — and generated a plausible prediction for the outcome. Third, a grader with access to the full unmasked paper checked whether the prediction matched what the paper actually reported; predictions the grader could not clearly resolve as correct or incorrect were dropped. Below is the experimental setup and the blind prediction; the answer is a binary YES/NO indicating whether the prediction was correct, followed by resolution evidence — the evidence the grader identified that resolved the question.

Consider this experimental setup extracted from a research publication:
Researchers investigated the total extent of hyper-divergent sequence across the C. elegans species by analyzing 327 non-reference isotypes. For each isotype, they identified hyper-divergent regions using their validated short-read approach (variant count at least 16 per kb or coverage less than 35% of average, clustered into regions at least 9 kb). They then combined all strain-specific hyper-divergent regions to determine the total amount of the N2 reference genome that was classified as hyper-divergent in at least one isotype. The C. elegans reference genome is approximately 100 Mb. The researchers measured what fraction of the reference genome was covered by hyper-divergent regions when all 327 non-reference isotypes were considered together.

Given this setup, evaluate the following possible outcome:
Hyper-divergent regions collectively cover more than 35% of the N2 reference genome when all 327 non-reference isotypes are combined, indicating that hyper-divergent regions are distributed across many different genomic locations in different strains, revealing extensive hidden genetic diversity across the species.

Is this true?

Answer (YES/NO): NO